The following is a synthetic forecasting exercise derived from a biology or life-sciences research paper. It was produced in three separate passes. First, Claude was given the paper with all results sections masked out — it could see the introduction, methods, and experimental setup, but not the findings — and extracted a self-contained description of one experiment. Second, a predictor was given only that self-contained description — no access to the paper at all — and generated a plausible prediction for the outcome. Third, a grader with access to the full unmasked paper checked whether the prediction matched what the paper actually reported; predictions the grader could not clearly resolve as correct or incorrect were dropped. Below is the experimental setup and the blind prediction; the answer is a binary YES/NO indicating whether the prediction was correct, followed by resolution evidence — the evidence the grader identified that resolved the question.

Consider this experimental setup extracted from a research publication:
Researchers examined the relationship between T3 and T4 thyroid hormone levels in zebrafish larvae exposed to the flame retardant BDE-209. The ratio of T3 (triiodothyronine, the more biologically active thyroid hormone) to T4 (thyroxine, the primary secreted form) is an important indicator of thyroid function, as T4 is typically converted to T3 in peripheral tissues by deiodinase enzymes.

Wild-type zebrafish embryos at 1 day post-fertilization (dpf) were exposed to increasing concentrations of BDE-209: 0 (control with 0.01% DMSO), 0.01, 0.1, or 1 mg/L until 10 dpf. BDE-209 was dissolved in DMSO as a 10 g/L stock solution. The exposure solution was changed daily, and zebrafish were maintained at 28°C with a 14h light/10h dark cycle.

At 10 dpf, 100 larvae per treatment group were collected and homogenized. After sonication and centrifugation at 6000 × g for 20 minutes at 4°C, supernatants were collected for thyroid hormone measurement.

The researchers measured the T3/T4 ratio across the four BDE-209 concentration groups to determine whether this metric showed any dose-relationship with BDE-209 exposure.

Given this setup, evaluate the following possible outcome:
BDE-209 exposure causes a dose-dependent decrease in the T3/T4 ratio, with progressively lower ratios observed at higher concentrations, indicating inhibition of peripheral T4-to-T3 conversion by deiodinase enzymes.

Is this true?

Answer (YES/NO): NO